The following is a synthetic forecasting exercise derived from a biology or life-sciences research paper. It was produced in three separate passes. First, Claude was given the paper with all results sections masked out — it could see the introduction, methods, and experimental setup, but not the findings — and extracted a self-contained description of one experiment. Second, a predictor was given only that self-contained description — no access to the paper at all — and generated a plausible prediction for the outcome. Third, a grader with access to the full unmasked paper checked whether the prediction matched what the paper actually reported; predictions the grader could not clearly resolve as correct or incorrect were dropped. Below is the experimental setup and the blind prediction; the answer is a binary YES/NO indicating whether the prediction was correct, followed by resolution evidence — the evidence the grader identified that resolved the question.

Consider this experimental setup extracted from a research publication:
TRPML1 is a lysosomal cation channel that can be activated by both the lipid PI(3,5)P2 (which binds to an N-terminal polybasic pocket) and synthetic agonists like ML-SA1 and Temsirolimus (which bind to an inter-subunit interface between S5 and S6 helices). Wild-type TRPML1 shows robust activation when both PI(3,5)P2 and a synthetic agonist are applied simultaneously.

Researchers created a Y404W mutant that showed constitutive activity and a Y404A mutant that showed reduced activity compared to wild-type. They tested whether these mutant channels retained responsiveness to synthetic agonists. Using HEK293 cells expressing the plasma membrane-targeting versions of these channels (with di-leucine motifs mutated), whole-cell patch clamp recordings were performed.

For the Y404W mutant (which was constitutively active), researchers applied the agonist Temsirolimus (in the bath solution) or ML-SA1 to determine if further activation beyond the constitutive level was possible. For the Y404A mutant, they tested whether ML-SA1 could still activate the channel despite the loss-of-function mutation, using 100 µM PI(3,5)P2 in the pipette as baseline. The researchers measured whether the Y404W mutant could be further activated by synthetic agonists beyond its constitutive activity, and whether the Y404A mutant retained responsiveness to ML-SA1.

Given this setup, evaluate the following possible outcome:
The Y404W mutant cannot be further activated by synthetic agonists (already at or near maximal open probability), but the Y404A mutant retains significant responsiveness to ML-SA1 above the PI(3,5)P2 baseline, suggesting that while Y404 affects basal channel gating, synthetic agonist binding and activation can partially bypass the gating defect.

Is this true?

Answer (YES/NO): NO